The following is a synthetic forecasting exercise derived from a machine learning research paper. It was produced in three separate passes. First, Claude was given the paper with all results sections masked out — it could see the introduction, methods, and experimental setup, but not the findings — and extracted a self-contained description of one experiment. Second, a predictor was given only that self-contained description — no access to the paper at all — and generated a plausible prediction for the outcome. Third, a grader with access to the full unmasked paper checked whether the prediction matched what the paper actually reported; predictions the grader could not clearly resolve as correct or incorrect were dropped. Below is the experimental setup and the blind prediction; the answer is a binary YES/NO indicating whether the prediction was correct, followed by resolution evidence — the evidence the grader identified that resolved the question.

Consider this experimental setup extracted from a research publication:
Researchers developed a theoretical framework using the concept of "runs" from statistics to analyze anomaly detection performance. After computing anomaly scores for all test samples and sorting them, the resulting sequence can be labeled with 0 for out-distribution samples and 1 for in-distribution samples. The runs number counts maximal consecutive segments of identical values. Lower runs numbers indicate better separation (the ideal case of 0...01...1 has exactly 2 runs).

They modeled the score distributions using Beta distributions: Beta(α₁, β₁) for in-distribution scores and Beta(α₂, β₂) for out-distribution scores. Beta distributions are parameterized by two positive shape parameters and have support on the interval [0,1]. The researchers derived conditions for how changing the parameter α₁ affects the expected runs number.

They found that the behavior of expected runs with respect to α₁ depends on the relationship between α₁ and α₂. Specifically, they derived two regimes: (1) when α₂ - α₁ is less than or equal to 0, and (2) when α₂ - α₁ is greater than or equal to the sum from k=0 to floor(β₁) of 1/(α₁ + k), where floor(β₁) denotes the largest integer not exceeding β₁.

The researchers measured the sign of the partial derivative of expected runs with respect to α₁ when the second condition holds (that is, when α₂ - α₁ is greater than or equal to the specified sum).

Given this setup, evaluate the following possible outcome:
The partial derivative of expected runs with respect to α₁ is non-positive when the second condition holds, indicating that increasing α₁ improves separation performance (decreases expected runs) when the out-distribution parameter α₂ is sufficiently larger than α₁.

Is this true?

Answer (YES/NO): NO